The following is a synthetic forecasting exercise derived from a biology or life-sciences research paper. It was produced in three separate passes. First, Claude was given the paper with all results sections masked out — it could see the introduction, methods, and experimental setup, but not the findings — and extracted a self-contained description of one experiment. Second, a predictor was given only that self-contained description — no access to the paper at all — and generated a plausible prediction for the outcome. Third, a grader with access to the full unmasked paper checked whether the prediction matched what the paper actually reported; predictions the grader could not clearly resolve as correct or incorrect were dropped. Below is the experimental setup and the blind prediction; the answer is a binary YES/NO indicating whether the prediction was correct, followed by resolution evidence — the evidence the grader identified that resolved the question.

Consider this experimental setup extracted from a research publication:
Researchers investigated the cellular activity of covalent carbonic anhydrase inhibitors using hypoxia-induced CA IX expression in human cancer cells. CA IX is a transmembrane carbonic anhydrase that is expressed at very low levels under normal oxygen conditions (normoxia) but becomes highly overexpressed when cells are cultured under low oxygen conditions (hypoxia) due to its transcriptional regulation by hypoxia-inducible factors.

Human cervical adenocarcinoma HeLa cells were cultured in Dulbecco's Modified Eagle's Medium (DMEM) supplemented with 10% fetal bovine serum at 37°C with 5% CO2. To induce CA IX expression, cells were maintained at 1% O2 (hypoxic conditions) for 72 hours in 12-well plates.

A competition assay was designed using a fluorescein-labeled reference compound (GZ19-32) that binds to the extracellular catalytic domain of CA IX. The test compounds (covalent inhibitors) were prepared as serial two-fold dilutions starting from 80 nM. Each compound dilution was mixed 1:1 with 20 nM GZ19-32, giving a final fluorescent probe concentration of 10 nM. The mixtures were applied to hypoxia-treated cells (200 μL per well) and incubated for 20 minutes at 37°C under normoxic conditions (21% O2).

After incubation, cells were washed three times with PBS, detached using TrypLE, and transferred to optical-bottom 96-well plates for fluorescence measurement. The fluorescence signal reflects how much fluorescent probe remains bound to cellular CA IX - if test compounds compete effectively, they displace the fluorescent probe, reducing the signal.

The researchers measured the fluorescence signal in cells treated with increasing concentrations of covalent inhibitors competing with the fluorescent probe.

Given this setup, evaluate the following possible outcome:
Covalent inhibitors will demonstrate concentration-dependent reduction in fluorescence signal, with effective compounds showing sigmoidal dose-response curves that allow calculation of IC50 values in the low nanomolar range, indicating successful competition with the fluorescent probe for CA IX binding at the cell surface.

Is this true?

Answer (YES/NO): YES